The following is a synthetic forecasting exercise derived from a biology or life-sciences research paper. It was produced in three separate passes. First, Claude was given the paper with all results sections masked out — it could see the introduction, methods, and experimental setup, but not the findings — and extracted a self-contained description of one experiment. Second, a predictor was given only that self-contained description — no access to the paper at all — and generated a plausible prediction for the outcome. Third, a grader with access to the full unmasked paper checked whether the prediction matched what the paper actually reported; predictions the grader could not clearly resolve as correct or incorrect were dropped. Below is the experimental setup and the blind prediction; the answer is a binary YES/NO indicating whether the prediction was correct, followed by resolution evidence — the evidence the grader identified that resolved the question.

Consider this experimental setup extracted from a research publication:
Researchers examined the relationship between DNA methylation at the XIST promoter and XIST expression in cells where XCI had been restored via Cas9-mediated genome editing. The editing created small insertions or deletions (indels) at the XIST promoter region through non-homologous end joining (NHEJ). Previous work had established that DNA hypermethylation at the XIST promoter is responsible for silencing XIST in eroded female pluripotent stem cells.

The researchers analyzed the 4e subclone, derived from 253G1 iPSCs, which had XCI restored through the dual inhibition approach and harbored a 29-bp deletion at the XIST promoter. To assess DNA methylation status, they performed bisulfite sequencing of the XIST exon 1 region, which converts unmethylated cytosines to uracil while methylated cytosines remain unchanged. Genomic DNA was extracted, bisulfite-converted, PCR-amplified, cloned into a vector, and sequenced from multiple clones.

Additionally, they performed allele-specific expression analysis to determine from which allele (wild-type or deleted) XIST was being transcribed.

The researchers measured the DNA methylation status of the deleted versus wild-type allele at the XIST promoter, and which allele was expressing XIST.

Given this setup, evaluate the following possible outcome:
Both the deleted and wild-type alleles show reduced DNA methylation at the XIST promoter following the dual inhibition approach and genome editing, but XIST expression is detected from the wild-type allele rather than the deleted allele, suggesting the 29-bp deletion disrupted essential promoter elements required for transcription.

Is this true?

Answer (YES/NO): NO